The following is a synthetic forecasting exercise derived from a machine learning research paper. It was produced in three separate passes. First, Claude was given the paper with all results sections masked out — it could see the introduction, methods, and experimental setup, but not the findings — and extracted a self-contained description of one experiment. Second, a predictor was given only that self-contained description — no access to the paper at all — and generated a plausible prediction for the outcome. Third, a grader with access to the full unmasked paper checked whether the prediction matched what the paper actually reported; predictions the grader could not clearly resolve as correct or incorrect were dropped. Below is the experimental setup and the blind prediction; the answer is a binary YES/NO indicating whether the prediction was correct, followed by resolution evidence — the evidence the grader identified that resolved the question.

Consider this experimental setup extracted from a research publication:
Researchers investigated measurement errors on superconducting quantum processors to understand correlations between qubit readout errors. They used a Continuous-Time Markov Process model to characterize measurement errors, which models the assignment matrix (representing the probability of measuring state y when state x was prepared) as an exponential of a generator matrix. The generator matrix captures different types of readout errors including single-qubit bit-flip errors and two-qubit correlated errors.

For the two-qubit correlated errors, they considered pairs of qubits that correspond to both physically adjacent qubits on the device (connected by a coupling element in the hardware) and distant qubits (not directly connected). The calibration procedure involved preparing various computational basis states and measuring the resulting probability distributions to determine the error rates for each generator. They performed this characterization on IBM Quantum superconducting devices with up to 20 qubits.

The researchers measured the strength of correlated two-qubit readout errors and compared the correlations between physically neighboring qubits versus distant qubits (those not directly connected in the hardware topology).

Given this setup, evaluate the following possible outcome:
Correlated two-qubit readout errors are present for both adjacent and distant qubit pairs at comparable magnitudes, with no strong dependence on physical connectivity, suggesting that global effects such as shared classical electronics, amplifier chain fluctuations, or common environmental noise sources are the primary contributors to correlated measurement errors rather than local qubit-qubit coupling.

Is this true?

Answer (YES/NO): YES